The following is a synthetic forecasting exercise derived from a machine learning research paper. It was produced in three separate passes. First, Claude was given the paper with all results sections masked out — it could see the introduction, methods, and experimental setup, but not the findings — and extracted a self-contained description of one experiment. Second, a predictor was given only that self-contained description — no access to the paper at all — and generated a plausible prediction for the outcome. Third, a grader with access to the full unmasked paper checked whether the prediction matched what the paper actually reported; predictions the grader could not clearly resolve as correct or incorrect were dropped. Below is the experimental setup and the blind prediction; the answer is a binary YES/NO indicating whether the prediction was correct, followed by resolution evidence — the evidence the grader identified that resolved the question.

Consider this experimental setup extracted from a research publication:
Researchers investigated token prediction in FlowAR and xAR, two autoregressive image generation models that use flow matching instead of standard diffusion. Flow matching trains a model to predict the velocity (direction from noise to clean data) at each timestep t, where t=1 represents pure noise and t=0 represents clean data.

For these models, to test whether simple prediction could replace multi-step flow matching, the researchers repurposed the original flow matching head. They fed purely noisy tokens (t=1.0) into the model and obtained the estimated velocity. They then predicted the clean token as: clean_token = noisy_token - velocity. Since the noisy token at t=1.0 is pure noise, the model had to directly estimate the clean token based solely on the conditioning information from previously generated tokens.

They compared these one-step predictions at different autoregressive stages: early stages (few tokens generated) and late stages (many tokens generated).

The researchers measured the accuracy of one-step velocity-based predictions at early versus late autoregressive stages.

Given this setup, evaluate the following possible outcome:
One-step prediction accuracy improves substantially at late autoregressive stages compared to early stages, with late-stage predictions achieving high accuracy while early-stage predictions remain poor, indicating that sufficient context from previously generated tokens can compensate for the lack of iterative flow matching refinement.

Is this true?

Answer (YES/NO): YES